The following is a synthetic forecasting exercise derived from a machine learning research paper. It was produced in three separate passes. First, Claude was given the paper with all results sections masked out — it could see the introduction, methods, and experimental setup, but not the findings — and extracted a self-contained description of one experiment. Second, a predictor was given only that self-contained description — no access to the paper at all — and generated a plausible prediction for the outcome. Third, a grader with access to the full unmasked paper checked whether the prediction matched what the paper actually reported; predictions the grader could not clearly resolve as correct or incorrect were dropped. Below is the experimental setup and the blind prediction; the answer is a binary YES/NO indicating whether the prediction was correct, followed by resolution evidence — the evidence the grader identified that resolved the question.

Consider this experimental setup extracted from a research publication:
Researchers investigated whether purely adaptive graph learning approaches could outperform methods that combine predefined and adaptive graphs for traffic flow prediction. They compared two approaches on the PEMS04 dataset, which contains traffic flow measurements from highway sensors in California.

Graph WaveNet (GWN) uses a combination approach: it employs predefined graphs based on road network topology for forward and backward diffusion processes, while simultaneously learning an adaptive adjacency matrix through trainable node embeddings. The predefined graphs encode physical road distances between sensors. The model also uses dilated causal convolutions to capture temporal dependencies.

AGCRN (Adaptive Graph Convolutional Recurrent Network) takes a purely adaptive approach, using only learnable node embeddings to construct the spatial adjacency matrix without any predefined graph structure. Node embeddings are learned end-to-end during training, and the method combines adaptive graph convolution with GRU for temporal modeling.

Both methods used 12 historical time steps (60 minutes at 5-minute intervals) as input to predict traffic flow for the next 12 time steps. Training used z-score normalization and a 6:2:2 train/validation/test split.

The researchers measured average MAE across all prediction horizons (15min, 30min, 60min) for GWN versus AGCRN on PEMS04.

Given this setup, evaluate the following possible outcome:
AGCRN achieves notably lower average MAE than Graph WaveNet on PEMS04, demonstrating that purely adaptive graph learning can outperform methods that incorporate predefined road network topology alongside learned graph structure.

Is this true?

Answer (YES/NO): YES